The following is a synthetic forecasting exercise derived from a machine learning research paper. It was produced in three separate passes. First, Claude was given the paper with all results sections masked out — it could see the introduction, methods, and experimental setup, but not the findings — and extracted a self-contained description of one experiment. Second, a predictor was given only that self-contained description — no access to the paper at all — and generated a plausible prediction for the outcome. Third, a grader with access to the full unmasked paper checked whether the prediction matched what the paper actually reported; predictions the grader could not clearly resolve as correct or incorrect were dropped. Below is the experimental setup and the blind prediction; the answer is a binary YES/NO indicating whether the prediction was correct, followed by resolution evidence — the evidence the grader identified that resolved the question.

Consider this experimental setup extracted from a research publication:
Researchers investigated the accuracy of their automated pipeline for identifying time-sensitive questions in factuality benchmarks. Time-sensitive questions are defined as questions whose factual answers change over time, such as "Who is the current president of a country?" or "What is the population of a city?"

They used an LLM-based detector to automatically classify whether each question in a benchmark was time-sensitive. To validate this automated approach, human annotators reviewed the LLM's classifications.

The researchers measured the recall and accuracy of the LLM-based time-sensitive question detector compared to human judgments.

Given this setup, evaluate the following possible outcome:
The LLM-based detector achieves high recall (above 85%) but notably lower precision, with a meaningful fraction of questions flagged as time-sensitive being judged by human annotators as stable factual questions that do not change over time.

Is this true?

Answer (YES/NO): NO